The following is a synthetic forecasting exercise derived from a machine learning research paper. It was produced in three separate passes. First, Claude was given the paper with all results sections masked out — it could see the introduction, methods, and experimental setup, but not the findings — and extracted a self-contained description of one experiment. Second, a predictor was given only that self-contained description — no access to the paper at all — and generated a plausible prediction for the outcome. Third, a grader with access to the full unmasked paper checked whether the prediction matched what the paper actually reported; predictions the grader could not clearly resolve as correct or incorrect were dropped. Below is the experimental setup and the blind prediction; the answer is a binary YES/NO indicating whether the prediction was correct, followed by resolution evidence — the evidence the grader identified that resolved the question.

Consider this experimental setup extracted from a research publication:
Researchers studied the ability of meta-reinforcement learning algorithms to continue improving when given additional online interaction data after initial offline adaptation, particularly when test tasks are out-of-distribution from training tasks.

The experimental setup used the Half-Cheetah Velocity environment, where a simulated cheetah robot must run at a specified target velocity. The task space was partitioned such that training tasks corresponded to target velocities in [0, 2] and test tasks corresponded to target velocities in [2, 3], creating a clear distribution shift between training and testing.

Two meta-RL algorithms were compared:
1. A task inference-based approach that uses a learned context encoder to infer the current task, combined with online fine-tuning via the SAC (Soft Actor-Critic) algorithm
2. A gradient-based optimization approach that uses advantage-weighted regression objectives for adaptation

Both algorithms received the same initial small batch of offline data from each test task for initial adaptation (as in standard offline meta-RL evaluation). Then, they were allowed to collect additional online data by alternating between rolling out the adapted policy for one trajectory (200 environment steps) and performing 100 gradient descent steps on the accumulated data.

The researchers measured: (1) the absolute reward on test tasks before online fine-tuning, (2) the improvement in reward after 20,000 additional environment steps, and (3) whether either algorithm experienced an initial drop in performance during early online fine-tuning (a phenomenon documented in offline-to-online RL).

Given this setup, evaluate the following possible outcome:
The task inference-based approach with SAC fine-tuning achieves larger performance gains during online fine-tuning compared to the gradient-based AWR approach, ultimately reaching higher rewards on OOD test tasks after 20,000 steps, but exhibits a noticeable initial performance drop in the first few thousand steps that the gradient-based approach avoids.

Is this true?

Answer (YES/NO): NO